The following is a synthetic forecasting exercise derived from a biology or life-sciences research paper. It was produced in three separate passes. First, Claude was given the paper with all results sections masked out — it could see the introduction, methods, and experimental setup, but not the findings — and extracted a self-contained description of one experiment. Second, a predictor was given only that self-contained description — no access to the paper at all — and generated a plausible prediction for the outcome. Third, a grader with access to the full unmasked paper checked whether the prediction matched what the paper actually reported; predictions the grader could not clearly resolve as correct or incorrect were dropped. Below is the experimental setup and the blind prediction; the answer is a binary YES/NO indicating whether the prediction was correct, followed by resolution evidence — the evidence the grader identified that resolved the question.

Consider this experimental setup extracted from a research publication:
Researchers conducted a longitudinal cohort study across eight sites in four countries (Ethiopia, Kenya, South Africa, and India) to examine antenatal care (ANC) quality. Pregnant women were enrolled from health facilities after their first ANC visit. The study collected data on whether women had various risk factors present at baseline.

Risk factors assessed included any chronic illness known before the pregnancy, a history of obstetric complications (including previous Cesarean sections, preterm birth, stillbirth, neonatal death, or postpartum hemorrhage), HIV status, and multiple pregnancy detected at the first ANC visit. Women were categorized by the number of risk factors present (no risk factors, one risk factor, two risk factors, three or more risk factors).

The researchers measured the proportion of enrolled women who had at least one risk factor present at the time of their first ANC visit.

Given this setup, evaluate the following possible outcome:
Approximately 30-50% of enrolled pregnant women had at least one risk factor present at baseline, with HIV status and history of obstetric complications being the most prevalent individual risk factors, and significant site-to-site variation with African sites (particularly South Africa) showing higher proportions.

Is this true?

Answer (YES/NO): NO